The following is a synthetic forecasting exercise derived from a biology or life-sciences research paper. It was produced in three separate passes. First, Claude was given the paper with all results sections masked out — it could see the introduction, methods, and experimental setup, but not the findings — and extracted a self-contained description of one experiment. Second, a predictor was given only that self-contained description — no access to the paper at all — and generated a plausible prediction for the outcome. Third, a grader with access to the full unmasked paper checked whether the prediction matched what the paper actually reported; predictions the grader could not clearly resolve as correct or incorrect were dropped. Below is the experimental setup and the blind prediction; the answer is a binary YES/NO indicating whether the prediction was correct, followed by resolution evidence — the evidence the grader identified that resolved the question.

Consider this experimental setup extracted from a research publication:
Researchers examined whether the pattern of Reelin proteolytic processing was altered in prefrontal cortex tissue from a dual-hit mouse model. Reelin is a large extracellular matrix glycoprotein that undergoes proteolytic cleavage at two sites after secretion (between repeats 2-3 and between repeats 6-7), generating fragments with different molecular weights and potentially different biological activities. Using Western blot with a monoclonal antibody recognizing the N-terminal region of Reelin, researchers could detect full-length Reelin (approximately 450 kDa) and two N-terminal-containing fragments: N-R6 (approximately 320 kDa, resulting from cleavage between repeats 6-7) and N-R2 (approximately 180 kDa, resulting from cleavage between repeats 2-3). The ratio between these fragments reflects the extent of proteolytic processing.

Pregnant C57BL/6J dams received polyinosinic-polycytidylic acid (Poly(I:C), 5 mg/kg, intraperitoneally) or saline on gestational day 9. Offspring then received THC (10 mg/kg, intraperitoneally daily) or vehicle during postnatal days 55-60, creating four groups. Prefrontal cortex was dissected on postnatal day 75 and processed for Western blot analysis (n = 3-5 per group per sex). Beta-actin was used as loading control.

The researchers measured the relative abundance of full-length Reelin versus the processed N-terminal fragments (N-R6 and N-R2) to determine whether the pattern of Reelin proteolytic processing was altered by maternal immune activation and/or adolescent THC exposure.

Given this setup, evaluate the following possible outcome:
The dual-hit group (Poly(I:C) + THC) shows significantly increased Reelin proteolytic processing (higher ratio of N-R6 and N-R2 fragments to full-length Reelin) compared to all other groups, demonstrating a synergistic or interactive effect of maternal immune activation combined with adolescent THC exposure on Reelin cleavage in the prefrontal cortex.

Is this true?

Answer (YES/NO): NO